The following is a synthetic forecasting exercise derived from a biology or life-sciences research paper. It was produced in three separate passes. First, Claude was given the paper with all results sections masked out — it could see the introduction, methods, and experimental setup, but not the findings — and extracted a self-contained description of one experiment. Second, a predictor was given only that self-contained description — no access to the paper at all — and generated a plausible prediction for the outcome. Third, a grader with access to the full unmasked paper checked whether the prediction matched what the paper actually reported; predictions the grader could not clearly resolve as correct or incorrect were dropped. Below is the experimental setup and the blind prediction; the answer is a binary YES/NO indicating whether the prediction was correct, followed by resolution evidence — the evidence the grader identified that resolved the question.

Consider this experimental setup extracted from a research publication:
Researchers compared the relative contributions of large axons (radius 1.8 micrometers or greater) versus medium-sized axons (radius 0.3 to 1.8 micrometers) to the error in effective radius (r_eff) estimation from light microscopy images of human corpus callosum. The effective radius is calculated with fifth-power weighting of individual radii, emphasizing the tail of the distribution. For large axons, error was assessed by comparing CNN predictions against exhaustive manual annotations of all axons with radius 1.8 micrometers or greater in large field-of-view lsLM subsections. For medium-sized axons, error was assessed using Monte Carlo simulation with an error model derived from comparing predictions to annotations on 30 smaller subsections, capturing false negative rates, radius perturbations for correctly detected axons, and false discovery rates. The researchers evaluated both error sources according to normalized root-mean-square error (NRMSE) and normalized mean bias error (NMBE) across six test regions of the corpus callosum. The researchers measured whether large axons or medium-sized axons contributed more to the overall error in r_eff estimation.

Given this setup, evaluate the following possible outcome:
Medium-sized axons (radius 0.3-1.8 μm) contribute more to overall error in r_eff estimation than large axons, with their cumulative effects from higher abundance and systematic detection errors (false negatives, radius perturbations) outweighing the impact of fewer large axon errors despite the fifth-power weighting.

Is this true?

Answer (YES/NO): NO